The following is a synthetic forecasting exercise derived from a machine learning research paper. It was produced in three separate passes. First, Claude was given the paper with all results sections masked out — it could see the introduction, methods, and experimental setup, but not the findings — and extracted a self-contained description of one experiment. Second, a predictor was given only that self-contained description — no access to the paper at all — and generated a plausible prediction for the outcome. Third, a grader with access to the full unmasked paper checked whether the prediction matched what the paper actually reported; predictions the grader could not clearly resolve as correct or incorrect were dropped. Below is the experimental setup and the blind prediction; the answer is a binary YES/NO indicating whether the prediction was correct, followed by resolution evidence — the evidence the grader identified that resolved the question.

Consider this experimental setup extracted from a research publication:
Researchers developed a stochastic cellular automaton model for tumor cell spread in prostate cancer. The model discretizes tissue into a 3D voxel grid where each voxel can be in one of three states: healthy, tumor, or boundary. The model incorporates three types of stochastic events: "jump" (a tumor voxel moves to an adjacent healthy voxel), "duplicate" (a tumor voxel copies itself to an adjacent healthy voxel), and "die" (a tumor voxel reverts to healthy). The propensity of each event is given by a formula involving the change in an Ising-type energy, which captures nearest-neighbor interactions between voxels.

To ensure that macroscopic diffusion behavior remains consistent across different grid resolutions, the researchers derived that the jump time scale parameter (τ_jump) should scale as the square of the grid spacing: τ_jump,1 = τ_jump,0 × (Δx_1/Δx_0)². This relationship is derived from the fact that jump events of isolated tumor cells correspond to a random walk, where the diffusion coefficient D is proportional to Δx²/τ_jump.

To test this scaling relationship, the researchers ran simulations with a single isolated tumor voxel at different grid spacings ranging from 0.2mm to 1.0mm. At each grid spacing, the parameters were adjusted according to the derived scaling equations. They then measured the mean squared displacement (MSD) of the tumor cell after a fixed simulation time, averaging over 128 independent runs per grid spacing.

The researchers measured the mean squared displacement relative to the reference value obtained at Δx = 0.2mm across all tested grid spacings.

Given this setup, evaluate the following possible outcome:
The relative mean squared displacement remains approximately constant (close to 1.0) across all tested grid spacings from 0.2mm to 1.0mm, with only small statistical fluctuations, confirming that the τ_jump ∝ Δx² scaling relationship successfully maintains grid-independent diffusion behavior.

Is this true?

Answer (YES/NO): YES